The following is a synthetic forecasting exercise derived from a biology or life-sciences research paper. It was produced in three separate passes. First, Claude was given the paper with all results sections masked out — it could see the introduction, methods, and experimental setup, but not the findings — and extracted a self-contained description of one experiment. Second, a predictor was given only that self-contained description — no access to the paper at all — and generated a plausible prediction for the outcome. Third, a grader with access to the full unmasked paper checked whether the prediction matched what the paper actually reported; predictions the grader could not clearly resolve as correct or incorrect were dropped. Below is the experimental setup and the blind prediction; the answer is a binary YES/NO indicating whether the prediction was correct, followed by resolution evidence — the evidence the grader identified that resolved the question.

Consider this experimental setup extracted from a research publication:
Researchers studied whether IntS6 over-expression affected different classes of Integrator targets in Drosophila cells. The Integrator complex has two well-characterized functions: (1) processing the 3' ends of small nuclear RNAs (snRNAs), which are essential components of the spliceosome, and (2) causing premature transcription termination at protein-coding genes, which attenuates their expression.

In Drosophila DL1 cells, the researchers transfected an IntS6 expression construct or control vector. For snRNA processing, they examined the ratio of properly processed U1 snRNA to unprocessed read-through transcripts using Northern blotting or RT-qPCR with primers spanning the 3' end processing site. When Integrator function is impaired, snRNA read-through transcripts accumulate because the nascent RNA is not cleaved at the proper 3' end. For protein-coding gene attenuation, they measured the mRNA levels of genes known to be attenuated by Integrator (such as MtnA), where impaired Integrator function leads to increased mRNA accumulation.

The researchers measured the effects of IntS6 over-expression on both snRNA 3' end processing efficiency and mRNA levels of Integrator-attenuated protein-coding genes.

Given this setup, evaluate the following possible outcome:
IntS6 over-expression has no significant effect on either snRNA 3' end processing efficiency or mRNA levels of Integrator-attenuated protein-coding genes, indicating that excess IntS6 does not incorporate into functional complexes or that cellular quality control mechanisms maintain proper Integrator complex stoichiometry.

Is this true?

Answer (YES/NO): NO